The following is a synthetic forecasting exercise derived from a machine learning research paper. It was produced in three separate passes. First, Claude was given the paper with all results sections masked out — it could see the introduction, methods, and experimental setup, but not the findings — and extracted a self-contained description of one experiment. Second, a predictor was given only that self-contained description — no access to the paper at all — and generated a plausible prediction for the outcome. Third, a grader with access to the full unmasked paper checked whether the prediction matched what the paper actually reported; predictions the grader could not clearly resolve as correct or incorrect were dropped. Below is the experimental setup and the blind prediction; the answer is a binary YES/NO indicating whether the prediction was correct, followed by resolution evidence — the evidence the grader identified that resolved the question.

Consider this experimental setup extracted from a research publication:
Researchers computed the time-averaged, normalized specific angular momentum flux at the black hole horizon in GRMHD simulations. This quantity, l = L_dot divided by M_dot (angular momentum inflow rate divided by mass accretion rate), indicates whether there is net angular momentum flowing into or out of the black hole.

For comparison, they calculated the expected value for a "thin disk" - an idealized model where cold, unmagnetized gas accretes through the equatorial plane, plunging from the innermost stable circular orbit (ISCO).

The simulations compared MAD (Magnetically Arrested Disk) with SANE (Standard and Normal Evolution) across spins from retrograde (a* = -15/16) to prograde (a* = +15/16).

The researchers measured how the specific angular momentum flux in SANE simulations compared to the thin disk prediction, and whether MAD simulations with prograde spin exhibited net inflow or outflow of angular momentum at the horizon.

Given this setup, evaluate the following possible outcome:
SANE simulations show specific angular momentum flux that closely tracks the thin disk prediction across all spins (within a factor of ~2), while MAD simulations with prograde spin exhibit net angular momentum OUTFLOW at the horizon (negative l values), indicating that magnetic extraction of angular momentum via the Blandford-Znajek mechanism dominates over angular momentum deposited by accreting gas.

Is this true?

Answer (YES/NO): YES